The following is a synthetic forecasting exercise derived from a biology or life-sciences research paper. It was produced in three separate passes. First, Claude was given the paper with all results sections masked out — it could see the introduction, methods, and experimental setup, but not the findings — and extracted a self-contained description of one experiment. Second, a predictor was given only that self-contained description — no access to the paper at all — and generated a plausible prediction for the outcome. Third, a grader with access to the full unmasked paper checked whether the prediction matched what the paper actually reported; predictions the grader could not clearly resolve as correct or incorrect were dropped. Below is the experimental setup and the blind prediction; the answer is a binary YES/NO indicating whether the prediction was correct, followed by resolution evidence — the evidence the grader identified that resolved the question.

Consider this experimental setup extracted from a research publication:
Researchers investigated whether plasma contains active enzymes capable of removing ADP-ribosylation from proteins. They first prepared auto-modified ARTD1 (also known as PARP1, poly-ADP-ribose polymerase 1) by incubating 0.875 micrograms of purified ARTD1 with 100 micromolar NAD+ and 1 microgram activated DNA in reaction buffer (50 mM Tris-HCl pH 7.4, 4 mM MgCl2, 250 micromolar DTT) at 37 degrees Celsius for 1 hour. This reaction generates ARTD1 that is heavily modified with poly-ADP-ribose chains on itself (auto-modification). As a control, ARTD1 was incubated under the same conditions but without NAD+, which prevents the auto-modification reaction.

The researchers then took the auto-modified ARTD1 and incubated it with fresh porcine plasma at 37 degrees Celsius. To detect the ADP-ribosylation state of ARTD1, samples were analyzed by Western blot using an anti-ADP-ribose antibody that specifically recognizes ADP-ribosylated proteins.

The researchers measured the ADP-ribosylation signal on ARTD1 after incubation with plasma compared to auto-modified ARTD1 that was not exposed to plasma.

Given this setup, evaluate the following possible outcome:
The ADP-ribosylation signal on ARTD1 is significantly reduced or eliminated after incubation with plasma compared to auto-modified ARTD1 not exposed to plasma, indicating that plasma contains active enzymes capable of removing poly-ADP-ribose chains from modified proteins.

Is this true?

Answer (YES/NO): YES